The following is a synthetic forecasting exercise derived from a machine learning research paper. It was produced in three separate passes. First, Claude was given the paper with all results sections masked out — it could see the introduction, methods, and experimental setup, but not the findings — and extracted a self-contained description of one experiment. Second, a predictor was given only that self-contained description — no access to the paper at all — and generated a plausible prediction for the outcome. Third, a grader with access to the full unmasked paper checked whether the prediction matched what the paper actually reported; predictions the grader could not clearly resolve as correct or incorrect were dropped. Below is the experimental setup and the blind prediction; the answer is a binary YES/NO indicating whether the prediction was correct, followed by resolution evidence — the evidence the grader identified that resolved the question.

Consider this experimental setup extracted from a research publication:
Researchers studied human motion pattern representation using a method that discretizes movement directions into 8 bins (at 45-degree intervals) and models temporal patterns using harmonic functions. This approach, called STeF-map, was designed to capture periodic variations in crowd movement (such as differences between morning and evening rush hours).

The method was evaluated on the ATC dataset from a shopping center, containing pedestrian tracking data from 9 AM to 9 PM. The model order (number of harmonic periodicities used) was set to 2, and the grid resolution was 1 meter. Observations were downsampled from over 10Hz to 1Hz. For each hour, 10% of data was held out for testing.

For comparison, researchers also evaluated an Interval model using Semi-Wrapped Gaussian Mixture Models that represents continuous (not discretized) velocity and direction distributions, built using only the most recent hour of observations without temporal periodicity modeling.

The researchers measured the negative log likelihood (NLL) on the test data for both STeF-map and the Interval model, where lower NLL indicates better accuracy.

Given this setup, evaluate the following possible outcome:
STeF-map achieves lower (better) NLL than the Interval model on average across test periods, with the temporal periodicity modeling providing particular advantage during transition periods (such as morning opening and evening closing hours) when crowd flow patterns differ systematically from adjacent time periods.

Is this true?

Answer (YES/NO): NO